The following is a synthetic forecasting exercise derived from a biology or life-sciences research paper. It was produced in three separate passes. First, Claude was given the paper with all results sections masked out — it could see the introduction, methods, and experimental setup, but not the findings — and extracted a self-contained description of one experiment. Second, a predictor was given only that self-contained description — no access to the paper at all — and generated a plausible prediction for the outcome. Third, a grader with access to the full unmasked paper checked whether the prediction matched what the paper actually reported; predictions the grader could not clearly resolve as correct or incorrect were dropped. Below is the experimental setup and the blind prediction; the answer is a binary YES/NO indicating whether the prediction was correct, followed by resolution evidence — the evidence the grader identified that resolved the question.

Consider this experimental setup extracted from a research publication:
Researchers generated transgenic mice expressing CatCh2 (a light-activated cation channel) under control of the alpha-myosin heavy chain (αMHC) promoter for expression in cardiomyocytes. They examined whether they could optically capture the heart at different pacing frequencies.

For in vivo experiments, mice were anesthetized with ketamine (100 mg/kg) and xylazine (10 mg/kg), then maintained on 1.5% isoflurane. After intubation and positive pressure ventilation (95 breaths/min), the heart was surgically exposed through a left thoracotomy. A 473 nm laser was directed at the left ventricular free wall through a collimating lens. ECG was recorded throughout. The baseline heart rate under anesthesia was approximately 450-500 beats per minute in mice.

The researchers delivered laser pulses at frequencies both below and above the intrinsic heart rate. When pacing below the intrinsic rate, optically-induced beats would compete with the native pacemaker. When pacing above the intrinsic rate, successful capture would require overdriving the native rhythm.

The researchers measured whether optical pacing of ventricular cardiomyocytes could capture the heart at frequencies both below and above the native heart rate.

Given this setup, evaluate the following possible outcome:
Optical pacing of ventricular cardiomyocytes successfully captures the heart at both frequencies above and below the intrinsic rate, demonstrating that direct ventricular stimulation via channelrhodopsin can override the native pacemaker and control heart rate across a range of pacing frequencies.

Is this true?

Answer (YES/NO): NO